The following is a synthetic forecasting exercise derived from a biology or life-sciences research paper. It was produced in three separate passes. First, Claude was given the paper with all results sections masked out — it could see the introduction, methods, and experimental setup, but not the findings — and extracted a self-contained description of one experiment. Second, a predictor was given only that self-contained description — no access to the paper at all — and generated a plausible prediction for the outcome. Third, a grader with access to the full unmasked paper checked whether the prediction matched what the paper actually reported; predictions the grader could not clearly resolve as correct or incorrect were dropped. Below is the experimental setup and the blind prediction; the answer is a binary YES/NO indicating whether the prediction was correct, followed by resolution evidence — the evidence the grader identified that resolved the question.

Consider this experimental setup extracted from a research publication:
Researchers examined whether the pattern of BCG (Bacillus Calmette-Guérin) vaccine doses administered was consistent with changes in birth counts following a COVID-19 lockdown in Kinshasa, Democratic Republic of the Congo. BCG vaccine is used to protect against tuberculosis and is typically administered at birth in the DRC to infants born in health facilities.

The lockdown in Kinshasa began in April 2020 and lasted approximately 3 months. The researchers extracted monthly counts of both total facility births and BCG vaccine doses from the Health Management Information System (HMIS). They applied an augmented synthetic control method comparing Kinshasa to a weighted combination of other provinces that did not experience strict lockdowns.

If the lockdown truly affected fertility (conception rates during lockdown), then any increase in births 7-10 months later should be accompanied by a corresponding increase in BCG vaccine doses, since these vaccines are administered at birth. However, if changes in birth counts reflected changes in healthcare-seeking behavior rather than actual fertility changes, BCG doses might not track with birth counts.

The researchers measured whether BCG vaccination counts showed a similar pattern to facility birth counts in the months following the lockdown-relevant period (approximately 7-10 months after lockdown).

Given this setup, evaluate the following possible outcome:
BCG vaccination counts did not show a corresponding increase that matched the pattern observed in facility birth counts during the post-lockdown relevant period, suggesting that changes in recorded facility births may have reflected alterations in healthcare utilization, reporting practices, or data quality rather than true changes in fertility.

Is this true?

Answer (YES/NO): NO